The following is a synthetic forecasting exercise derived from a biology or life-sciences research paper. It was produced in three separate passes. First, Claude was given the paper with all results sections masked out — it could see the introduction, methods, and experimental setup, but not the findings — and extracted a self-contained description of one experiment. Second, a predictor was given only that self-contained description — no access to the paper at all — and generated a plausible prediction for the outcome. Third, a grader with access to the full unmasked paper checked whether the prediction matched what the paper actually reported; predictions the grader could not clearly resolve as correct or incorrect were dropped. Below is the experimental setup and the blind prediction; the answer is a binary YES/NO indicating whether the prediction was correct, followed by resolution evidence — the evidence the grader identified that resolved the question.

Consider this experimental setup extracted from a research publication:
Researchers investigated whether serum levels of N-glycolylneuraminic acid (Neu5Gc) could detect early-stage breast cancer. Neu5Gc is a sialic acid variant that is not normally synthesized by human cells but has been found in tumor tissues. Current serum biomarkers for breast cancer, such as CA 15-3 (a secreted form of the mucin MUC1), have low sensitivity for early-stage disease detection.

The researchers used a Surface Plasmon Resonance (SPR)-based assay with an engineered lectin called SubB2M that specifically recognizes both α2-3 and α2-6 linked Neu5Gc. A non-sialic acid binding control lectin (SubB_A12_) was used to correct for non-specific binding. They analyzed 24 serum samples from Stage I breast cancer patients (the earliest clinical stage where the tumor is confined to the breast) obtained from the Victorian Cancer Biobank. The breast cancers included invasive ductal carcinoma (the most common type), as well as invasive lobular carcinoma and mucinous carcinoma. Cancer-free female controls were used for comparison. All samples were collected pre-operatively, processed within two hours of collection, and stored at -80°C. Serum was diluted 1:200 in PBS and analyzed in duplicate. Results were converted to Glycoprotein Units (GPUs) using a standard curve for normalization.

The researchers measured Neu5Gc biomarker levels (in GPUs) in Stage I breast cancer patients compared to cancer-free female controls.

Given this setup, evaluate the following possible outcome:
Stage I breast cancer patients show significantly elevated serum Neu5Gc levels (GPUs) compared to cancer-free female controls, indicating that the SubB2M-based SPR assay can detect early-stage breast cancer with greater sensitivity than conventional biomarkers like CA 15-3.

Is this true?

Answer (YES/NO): YES